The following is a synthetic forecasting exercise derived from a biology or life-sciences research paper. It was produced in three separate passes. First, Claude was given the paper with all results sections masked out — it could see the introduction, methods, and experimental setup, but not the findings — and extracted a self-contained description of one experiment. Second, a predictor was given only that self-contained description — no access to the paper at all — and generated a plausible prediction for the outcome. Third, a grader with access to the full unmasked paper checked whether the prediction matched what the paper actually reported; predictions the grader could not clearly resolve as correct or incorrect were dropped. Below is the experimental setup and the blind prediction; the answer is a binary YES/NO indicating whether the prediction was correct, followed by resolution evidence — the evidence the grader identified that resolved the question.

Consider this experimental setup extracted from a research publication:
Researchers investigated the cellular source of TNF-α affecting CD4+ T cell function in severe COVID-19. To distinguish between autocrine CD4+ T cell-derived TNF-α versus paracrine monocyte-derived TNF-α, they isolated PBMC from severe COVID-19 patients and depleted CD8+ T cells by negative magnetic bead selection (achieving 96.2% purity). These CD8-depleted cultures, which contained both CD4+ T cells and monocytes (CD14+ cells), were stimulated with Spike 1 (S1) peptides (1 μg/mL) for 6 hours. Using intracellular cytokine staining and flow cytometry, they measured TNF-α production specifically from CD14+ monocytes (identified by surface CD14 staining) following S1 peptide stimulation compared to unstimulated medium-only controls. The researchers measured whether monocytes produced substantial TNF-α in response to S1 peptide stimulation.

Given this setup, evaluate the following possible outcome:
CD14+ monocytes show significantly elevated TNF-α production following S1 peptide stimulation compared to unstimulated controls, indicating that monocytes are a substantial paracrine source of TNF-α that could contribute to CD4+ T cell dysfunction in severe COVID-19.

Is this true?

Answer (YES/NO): NO